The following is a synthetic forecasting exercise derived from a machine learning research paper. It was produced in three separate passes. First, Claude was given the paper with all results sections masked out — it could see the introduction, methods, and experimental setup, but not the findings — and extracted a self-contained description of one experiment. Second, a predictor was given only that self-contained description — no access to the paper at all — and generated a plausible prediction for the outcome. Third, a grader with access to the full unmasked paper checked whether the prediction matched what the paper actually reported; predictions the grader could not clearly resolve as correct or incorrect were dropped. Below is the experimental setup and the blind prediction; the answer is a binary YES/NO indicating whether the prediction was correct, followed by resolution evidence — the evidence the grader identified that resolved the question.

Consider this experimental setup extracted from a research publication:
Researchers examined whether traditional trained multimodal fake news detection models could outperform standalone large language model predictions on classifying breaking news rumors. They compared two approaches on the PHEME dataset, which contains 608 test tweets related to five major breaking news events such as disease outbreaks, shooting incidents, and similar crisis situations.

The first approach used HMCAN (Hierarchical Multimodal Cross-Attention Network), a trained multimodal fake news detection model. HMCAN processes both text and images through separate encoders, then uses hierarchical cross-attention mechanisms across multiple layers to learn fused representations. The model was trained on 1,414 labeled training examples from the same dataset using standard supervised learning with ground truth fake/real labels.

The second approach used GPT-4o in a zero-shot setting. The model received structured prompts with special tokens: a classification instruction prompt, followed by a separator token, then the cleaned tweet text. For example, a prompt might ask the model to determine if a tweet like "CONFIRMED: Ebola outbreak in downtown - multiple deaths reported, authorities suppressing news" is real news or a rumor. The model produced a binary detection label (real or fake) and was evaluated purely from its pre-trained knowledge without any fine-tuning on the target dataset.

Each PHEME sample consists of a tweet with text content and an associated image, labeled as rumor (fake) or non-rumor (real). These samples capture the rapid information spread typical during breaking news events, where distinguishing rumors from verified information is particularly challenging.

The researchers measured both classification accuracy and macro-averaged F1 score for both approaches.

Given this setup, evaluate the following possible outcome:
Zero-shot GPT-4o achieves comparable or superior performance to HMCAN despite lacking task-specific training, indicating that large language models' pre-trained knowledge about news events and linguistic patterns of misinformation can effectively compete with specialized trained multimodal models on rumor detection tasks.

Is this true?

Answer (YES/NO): NO